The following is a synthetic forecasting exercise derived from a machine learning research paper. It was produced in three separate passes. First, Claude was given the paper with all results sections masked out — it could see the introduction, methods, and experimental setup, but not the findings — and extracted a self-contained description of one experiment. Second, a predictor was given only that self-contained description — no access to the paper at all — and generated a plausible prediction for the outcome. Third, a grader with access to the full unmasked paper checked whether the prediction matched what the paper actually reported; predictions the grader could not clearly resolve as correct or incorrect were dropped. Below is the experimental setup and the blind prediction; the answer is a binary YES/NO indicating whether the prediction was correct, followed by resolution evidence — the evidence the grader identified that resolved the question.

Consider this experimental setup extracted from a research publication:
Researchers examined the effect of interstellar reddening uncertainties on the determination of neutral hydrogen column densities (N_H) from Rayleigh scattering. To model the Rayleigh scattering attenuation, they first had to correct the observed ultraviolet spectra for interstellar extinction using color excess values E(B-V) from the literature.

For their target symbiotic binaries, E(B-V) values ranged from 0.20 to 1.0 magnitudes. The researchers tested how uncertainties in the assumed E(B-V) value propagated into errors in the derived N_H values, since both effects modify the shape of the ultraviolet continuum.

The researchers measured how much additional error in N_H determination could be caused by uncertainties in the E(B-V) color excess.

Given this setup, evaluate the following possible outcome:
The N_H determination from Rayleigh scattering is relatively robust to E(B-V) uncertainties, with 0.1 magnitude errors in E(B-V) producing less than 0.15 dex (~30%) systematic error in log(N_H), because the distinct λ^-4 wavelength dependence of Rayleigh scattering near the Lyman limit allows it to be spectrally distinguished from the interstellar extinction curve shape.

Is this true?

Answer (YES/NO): YES